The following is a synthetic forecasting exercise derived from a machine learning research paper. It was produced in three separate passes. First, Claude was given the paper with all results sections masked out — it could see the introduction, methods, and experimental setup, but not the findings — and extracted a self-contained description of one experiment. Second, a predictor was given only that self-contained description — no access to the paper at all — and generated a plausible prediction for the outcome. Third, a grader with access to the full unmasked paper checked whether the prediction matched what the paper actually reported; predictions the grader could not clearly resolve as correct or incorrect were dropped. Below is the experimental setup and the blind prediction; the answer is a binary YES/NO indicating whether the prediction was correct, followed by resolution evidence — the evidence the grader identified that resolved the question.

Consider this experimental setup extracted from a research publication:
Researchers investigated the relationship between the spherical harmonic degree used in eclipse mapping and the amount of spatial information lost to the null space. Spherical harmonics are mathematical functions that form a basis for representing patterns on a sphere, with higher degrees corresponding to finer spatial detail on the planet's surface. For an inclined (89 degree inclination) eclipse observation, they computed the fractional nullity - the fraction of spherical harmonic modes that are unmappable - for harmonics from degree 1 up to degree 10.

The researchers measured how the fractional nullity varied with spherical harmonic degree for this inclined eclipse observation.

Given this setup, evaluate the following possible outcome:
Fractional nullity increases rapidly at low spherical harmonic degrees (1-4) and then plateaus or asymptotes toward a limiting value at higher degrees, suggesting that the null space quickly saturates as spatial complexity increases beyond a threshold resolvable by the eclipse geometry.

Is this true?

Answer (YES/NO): NO